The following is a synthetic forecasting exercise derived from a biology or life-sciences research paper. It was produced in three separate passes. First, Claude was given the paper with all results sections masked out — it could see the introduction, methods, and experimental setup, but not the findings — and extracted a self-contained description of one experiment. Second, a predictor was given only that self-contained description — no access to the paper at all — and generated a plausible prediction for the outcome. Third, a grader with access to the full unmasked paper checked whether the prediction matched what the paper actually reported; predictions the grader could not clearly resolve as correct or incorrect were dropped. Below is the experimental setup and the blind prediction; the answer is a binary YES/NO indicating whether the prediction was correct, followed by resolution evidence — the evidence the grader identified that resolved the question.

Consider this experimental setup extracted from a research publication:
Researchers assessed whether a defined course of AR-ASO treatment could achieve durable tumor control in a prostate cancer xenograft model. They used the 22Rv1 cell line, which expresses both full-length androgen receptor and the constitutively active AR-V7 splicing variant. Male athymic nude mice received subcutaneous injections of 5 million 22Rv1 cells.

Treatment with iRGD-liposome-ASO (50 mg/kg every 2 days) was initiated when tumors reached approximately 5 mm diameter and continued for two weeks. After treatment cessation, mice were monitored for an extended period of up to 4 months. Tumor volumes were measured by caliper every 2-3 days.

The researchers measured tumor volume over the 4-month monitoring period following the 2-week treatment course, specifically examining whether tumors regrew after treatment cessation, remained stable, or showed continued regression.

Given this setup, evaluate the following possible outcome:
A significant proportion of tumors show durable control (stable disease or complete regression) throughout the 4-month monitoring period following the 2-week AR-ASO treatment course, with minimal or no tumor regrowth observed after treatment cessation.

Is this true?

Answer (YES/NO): YES